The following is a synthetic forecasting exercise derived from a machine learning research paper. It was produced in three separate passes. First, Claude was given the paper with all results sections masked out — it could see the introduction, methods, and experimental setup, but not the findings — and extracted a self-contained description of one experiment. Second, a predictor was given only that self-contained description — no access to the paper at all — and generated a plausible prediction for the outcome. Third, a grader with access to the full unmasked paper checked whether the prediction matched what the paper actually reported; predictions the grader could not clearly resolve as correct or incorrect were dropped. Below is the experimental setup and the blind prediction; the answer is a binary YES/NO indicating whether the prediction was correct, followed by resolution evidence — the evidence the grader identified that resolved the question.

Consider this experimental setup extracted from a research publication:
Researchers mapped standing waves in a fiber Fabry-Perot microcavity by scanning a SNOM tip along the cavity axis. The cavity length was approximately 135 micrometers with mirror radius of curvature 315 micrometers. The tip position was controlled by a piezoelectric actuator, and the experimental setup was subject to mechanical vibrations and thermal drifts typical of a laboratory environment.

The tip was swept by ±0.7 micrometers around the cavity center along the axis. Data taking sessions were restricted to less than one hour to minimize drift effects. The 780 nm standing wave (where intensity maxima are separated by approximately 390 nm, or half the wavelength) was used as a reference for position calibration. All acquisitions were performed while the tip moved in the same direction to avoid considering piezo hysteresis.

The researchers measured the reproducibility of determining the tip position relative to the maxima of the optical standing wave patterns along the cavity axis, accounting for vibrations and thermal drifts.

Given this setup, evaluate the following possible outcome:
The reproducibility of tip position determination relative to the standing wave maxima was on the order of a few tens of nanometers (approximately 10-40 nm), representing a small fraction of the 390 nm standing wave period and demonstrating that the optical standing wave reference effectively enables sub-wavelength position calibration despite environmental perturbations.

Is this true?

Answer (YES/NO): YES